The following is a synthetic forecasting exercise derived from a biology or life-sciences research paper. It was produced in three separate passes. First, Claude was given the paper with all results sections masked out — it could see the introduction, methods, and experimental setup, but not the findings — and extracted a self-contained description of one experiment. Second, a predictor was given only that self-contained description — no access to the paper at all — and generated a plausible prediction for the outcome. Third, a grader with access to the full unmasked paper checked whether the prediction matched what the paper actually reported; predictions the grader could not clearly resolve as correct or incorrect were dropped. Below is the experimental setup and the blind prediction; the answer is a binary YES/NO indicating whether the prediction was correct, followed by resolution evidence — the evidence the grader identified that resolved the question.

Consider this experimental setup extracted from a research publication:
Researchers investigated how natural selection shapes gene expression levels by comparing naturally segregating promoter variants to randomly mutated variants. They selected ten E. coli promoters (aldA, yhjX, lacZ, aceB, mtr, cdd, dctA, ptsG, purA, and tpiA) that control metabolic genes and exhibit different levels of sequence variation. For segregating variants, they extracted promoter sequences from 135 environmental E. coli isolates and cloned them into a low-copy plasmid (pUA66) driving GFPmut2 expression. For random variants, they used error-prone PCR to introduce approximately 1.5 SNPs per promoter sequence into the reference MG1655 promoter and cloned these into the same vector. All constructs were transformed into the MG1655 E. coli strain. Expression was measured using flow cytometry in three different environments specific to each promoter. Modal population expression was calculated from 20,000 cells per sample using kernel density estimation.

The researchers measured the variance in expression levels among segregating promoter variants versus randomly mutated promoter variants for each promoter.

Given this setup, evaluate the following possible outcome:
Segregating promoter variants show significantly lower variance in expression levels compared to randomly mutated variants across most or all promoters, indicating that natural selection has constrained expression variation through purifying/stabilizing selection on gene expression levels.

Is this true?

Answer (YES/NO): YES